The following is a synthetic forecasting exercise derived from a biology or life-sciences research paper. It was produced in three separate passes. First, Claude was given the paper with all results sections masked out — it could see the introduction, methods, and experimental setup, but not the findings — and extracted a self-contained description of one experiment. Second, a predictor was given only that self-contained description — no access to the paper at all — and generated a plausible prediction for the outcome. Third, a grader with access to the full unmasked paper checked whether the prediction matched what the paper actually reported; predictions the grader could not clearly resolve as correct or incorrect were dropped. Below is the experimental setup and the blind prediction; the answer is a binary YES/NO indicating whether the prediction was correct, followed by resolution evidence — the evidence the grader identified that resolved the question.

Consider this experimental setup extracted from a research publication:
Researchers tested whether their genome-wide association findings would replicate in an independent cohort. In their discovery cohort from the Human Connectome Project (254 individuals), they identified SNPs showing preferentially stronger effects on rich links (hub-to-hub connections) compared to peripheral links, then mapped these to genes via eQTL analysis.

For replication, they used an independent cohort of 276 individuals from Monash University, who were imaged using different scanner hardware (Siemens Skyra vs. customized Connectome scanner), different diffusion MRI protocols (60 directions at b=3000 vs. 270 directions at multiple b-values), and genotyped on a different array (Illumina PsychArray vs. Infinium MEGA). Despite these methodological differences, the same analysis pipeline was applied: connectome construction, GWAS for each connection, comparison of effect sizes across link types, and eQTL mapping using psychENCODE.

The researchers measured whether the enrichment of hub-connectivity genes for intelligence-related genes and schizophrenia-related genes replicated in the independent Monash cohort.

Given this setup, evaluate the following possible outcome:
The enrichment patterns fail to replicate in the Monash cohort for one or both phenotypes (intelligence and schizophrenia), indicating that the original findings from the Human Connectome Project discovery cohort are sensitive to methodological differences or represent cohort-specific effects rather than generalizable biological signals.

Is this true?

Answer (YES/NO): NO